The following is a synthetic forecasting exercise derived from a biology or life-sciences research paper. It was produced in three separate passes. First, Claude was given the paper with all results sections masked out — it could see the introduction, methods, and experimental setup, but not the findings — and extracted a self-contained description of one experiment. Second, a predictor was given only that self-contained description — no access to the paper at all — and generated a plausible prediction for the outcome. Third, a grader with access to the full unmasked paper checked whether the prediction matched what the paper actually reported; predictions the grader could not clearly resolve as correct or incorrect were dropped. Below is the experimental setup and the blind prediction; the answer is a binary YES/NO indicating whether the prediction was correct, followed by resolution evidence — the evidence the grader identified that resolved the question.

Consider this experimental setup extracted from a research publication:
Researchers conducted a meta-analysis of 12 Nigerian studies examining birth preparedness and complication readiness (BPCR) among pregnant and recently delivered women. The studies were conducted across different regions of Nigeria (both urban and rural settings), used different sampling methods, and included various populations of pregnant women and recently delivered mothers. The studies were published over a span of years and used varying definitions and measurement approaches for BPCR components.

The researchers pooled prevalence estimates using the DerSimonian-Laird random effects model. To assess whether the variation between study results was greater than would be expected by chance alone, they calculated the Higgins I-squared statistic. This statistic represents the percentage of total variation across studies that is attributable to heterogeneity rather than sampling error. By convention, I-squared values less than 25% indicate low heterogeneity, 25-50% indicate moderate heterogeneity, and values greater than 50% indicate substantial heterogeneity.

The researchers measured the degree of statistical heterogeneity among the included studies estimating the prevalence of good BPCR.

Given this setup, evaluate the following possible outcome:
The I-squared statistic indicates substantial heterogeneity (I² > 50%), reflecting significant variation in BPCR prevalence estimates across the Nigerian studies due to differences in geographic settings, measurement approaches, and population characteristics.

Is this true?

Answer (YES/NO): YES